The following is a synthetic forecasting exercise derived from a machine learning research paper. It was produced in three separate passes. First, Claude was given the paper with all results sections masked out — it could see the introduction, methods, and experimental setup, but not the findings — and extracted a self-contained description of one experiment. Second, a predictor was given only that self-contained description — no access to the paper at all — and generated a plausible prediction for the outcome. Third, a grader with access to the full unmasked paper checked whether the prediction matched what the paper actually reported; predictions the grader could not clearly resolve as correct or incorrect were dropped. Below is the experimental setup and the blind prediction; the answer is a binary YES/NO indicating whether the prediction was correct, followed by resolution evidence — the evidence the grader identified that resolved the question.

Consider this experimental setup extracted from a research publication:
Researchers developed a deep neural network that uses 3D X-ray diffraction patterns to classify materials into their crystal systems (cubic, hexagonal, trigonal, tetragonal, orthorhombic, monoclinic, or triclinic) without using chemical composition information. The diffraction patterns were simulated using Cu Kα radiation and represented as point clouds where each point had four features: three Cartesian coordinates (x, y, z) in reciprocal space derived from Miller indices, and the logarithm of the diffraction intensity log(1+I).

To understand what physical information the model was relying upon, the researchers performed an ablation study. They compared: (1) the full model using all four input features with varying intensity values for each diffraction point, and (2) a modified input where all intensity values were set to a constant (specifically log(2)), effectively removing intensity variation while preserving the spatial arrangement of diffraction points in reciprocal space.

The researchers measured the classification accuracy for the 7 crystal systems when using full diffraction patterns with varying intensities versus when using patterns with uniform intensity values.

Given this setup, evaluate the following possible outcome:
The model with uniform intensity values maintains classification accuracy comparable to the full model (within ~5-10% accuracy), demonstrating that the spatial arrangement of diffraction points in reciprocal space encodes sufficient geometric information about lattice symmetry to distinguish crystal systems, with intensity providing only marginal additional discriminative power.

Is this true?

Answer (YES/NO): YES